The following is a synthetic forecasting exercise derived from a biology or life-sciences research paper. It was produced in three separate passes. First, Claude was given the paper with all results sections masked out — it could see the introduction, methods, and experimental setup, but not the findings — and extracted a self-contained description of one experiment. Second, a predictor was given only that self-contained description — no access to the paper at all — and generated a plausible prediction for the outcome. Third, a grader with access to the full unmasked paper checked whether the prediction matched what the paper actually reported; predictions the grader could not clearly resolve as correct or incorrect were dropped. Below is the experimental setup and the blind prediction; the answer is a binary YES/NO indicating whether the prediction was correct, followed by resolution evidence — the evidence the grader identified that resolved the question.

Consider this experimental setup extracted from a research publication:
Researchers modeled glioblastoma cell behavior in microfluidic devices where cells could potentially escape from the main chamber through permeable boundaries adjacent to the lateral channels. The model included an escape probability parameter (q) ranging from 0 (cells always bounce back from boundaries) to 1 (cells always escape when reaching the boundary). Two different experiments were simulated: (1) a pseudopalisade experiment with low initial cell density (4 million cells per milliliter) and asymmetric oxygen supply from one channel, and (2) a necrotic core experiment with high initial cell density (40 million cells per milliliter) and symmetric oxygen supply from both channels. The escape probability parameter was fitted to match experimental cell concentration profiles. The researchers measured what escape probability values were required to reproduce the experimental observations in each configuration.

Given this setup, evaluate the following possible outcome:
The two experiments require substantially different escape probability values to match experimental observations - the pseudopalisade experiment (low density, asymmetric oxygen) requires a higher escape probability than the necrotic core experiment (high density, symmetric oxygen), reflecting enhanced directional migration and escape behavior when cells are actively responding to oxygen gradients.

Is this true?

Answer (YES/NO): NO